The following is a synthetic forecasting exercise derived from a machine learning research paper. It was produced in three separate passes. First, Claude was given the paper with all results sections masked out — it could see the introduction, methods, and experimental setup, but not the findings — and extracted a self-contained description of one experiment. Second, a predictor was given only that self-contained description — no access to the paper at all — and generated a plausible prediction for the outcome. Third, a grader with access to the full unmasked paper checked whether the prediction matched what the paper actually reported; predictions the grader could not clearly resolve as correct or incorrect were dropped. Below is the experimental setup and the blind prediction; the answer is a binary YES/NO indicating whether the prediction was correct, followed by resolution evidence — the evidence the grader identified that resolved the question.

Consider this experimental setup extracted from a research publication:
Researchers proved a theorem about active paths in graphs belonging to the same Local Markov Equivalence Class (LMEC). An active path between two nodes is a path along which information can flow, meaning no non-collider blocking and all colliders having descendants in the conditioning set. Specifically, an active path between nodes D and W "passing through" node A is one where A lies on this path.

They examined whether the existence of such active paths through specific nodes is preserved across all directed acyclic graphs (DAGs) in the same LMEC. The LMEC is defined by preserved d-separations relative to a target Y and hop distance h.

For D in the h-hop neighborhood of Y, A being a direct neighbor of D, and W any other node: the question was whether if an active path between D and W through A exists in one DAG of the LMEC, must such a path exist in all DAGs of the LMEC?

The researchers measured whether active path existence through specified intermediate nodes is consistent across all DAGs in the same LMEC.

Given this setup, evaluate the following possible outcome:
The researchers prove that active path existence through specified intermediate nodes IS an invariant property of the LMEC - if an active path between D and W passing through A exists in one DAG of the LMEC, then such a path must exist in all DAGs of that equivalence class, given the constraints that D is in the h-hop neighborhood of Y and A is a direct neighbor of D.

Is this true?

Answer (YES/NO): YES